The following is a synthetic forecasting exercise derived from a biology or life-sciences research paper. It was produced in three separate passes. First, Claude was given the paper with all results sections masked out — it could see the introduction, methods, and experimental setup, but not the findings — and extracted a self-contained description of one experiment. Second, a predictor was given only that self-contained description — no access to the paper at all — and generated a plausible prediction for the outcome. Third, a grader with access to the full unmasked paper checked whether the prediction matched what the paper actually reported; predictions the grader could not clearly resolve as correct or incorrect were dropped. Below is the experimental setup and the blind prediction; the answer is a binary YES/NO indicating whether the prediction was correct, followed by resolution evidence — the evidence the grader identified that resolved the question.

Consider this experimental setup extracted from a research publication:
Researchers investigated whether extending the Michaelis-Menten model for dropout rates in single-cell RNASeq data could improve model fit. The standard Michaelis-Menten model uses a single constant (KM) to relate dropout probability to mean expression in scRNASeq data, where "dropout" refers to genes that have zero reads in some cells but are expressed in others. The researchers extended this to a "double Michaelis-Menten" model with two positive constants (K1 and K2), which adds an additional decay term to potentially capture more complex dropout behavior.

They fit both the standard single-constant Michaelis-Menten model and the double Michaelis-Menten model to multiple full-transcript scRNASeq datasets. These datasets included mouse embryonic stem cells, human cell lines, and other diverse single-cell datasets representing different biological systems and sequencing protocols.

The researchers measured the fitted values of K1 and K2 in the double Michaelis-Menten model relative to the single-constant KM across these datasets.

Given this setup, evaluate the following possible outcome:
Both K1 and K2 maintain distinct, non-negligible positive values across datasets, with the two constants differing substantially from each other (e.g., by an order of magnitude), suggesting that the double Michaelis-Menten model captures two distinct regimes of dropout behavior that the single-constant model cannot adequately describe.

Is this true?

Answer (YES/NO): NO